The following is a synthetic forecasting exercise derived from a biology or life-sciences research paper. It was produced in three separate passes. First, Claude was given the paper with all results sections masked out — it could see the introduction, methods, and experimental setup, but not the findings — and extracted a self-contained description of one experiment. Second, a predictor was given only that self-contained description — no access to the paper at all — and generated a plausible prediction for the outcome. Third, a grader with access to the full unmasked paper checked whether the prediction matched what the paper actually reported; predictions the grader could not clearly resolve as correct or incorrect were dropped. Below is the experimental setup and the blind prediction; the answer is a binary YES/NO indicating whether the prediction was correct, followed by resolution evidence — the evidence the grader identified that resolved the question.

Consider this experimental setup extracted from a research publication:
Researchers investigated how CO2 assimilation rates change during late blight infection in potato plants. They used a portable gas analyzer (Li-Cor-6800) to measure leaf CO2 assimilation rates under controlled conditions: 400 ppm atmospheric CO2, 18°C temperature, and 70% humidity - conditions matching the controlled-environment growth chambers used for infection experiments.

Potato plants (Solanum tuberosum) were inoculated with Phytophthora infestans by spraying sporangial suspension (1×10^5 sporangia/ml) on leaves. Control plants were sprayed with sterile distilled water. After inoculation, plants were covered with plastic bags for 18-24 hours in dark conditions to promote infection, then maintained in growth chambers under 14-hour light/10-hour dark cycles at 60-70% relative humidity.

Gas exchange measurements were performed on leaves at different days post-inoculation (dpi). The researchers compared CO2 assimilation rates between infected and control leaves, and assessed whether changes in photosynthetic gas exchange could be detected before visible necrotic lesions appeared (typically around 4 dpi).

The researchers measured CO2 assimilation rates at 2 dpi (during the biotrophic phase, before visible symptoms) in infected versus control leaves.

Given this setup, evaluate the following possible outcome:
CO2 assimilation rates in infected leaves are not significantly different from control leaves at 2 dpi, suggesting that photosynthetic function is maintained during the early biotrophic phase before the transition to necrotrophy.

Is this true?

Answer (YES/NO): NO